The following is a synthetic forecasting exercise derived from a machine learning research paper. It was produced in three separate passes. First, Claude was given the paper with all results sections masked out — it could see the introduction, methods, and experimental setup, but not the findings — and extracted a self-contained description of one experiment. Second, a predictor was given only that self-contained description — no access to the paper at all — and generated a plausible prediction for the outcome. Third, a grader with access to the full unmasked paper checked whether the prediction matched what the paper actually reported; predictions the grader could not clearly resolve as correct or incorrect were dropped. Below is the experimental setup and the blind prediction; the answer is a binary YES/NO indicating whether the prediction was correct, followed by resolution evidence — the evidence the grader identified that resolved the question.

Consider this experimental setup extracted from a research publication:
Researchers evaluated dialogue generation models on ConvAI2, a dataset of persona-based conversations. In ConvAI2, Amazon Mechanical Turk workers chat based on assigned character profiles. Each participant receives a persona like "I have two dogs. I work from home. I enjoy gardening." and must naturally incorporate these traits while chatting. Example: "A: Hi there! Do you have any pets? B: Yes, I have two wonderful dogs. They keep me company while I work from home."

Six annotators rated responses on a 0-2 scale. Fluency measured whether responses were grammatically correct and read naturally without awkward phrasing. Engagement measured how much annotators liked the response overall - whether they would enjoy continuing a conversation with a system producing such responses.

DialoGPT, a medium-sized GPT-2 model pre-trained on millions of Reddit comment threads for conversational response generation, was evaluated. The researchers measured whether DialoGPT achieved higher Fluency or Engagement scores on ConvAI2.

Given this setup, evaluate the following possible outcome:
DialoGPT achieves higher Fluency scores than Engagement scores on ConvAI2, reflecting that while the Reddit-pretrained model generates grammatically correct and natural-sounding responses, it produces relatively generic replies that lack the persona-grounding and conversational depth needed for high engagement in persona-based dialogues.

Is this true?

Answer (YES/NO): NO